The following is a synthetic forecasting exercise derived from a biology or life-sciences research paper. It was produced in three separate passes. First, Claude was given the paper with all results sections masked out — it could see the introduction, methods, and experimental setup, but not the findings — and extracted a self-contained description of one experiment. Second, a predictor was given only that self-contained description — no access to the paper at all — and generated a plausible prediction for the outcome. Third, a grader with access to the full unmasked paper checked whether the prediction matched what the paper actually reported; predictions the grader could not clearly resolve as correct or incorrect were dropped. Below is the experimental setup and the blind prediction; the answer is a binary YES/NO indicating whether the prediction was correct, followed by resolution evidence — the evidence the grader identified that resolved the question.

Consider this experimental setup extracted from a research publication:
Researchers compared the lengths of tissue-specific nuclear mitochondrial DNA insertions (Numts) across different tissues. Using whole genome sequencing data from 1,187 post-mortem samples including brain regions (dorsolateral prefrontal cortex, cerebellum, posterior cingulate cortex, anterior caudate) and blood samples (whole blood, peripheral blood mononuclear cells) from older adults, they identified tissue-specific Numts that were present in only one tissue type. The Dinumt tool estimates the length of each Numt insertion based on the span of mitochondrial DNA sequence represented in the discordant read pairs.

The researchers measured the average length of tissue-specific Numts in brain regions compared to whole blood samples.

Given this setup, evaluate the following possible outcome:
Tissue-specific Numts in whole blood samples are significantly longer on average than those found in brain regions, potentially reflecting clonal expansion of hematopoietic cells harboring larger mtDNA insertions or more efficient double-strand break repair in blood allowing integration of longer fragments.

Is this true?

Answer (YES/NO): NO